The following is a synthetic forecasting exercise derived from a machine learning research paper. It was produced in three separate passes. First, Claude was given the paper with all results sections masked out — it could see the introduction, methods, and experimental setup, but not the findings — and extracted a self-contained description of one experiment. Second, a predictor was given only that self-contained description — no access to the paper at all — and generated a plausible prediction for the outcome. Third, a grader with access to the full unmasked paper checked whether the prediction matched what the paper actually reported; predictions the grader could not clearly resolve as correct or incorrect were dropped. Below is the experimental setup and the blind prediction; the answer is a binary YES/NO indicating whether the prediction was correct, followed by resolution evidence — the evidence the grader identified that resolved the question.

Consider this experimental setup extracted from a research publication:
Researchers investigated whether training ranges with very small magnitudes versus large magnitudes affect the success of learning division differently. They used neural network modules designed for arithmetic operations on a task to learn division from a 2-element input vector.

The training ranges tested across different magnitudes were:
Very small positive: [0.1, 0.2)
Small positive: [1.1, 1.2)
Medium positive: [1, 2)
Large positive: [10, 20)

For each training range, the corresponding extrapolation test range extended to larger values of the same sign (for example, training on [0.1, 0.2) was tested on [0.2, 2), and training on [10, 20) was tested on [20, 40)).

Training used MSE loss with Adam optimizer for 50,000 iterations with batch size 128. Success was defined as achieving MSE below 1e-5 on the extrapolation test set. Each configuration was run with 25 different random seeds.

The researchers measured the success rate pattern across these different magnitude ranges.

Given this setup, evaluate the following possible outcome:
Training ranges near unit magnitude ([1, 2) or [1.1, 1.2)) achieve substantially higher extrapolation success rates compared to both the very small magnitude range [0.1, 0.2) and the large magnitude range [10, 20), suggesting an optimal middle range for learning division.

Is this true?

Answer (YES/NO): NO